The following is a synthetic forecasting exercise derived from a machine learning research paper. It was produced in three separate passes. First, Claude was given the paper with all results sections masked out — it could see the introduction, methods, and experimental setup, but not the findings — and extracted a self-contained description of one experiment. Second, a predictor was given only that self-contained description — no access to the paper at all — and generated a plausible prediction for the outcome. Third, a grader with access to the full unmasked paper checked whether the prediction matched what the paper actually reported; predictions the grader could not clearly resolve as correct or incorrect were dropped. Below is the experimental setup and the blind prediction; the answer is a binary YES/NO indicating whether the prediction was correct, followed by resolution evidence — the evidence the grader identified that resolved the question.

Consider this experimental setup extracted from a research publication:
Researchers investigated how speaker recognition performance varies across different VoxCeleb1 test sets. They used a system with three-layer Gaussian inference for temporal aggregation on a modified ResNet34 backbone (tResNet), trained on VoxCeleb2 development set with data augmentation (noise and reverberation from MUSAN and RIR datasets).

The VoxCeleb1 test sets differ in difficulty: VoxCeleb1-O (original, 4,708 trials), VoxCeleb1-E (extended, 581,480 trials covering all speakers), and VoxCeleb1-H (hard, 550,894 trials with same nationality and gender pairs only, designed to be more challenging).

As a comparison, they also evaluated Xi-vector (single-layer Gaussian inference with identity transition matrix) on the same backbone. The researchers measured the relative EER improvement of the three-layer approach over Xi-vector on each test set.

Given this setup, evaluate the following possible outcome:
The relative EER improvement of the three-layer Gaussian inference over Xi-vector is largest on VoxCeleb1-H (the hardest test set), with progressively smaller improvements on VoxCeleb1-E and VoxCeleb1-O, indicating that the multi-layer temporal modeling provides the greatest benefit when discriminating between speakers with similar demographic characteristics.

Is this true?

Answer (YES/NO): NO